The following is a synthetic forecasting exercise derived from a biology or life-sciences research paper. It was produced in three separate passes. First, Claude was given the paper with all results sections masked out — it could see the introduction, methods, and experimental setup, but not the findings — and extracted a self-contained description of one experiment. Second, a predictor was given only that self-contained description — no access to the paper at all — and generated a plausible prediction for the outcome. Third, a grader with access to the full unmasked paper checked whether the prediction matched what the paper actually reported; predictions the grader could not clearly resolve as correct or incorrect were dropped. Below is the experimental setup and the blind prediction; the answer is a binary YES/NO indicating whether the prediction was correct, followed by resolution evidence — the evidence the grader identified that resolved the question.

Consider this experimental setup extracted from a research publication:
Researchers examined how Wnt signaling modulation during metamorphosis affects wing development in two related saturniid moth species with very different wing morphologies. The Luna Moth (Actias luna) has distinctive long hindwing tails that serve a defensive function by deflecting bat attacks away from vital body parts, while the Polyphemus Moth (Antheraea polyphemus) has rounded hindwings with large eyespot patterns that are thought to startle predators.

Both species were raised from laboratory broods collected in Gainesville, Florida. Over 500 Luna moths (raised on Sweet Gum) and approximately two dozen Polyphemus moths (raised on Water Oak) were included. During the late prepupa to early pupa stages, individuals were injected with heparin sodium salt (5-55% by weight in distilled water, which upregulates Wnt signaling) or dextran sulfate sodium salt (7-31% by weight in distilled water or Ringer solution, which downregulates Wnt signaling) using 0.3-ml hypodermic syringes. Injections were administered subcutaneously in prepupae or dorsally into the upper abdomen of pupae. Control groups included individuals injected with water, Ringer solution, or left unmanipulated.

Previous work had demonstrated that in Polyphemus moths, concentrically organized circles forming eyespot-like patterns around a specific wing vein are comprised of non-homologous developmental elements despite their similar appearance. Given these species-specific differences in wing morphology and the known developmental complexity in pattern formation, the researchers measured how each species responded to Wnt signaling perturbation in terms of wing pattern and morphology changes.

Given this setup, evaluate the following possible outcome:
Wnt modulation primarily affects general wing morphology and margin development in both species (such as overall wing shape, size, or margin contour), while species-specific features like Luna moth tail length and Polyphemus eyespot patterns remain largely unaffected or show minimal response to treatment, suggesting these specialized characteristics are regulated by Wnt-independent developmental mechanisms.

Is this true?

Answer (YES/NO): NO